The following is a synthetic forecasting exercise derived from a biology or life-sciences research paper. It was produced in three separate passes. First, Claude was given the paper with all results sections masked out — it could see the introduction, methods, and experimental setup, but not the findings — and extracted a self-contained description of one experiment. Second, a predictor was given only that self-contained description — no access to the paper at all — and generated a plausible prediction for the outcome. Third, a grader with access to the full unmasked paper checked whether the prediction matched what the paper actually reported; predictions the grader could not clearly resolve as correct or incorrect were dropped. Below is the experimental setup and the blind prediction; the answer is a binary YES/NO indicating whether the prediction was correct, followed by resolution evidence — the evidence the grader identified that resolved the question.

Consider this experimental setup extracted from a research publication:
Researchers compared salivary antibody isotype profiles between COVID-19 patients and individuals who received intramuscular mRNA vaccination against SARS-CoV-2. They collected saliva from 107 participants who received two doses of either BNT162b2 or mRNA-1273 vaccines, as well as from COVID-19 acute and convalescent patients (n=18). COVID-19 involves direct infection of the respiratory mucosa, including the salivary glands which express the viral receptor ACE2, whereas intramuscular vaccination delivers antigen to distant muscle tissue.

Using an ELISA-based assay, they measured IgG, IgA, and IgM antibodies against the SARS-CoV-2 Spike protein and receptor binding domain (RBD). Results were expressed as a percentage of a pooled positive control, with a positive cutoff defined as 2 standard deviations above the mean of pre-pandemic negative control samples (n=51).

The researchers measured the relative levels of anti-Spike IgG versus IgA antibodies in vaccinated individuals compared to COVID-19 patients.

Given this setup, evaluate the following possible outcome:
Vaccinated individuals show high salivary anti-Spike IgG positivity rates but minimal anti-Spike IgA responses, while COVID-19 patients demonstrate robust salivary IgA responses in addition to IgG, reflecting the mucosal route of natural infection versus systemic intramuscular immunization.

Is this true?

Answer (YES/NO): NO